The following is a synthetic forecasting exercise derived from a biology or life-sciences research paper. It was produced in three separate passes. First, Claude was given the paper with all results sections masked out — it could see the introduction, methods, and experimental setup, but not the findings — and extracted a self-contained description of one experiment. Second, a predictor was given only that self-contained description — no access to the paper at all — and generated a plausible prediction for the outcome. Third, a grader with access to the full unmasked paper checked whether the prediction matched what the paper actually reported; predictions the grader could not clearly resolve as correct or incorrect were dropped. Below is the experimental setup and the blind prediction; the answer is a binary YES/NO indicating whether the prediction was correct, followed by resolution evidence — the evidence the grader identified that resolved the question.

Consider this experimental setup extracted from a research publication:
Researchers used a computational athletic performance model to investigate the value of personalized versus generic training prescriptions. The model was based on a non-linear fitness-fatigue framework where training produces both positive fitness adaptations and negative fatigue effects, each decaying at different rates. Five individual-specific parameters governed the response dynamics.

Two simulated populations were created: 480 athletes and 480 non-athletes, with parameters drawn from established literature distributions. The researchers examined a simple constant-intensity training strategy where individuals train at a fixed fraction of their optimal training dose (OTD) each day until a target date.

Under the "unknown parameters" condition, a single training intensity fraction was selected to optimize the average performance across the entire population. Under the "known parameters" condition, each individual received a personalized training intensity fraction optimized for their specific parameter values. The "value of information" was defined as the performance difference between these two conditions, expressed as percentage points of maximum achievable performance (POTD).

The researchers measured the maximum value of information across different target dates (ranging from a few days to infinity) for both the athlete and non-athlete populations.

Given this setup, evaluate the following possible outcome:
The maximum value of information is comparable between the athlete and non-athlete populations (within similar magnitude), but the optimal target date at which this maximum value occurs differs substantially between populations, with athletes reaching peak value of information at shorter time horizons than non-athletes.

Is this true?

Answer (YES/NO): NO